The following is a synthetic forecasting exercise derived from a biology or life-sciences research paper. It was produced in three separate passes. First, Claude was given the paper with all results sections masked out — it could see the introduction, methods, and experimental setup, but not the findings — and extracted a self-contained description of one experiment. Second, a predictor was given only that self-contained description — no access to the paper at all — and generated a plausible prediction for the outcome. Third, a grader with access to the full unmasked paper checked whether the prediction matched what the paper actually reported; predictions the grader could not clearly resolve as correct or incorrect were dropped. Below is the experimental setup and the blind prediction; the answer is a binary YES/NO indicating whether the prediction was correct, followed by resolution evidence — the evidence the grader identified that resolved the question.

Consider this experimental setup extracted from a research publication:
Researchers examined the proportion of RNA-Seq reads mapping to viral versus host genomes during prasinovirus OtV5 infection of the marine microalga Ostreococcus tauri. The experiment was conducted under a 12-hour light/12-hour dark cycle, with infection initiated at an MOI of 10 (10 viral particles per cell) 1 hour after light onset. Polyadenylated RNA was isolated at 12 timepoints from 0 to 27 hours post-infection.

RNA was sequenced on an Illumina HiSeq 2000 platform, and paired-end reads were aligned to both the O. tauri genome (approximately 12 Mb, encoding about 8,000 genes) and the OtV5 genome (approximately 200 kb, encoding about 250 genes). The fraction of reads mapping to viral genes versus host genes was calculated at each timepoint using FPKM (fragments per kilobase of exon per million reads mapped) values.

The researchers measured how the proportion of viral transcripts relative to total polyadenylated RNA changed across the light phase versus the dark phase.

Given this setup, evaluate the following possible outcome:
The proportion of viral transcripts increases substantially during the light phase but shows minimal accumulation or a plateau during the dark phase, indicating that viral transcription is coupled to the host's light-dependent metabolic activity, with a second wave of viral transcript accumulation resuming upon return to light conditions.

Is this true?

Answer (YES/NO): NO